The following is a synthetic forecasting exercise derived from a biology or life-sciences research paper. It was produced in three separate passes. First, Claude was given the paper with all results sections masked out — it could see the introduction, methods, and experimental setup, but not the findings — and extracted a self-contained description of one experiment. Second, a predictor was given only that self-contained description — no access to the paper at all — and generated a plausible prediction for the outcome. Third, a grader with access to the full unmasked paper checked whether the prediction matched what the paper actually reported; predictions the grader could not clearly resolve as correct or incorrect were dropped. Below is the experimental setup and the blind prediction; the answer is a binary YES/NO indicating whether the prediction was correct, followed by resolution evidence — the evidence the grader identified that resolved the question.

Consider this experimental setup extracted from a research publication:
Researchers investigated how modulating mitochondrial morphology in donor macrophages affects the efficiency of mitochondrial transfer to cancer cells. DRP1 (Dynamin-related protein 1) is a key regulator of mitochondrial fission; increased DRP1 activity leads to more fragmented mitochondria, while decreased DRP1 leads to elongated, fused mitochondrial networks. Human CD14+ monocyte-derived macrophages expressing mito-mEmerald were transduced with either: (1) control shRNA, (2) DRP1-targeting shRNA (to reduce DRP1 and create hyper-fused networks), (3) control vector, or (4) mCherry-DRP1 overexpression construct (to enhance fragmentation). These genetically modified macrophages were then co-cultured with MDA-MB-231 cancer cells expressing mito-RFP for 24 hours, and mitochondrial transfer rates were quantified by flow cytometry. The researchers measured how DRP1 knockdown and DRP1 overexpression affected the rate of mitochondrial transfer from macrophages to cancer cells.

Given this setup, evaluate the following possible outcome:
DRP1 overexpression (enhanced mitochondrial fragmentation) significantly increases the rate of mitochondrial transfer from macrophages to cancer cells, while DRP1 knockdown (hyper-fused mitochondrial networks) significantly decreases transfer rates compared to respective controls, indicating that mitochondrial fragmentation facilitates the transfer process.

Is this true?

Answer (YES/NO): YES